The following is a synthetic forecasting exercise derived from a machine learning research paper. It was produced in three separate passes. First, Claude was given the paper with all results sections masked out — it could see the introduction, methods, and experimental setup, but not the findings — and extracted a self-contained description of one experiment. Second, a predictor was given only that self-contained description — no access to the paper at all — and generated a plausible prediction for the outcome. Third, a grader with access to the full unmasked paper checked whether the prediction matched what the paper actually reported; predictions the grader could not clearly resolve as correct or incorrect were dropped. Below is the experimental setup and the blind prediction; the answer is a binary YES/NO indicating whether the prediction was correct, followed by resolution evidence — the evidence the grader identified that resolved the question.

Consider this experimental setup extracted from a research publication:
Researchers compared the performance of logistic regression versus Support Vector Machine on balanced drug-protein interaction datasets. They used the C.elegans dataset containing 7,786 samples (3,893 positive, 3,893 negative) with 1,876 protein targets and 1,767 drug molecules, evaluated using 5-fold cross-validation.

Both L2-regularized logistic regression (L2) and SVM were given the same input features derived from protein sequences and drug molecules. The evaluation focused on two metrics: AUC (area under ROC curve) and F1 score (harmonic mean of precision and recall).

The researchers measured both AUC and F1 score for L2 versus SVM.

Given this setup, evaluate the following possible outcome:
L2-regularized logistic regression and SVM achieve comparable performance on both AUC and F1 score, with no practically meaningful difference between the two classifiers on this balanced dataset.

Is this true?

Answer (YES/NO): NO